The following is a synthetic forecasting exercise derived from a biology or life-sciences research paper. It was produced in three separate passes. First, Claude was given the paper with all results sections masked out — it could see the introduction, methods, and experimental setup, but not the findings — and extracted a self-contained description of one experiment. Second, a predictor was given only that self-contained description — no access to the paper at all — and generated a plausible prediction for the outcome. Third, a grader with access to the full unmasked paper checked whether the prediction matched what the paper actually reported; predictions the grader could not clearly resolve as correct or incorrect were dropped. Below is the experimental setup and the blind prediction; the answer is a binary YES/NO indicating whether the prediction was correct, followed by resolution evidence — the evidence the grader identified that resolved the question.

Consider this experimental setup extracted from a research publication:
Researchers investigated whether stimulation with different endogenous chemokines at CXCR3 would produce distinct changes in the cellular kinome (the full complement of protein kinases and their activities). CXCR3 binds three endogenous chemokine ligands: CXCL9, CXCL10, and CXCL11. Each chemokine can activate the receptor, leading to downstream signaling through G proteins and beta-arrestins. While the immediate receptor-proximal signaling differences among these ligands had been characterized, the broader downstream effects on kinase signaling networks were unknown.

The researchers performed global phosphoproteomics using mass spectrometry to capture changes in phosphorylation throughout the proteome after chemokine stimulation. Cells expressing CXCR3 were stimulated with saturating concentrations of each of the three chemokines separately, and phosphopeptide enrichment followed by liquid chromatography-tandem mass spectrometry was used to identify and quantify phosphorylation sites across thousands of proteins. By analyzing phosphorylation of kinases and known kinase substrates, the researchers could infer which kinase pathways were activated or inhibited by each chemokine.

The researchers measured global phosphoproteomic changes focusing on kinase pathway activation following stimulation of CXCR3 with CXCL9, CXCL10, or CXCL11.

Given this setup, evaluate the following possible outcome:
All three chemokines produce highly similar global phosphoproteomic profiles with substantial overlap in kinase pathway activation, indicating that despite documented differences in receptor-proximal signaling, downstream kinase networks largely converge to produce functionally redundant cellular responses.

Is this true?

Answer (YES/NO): NO